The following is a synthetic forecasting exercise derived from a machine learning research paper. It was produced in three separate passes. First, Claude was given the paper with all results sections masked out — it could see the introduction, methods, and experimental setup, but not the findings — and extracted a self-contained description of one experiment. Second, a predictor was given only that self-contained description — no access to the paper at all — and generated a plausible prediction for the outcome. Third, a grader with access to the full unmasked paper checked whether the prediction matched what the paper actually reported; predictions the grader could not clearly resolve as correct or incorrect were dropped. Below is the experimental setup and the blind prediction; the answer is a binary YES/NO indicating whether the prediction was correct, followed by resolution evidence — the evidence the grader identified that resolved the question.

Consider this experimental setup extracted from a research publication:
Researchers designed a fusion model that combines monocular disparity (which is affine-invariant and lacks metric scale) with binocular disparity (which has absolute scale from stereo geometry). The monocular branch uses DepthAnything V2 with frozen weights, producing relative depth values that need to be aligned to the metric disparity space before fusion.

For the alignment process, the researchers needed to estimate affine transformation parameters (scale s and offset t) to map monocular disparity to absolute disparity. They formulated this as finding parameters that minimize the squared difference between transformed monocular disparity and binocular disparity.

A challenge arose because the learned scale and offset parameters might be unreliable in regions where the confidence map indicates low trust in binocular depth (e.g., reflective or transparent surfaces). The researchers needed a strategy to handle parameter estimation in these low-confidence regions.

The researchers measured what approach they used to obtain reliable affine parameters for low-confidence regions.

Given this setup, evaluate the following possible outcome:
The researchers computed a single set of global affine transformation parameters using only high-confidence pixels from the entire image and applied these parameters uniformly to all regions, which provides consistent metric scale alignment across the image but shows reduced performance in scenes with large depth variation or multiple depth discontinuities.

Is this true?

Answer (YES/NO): NO